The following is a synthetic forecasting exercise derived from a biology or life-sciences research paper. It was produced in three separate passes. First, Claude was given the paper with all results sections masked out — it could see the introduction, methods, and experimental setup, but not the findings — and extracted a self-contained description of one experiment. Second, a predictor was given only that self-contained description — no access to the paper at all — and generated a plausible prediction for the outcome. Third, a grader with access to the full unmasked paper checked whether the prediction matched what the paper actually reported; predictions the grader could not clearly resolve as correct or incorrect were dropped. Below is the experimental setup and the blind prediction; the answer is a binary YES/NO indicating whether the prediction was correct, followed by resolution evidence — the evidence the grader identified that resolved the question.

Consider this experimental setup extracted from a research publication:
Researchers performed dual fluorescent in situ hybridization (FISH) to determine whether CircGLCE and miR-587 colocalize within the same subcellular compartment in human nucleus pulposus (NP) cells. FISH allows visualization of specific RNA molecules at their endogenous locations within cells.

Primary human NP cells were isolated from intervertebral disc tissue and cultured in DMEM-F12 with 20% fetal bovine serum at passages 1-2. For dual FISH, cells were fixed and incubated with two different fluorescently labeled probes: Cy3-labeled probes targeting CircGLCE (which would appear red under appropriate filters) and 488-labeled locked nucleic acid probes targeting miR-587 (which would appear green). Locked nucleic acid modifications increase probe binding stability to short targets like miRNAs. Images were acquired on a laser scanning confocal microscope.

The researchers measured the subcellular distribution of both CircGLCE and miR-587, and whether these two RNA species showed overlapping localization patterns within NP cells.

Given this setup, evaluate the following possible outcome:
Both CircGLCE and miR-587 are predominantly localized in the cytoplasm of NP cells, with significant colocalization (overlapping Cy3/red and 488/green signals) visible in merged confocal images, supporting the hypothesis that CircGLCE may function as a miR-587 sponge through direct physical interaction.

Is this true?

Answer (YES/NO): YES